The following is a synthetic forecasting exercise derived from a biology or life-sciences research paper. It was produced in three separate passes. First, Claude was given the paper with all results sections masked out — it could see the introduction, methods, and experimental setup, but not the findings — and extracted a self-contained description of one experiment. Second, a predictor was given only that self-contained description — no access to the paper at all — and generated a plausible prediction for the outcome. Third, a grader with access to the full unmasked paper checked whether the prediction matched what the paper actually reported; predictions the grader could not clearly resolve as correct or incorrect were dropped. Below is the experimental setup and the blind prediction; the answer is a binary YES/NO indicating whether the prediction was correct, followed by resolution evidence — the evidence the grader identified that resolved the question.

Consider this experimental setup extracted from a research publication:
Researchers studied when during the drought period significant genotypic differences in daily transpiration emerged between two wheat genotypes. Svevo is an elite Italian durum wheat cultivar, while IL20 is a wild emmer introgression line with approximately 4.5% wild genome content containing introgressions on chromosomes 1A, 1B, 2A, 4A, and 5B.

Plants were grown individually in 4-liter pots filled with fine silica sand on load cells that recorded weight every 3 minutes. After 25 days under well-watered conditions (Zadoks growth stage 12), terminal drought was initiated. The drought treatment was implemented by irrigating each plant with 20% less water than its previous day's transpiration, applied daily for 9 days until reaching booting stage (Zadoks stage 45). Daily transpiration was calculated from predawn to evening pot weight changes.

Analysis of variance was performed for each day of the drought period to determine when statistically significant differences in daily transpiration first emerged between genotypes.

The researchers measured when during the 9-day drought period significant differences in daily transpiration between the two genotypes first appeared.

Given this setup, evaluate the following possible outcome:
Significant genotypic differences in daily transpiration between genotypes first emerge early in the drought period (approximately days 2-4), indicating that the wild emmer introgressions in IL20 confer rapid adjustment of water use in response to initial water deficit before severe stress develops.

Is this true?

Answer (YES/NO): NO